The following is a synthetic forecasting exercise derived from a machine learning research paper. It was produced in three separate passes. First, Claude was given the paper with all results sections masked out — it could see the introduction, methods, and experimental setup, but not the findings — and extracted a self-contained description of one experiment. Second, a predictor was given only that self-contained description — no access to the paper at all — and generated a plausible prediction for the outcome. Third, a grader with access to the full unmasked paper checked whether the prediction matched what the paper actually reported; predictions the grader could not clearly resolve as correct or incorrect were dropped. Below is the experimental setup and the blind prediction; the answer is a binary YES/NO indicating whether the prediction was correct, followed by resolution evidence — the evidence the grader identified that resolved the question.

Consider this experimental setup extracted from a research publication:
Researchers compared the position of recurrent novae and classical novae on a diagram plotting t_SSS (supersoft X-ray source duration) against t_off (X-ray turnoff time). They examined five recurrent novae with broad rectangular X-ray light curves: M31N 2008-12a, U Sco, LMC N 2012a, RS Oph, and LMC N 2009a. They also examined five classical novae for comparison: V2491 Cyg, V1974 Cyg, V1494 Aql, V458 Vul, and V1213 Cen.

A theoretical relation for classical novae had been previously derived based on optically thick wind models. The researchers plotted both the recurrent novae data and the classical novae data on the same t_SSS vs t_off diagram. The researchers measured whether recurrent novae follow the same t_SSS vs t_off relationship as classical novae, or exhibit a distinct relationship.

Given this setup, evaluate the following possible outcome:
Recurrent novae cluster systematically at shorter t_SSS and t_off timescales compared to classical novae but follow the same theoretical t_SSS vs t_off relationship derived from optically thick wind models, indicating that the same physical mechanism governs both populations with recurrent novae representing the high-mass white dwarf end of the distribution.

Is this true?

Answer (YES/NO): NO